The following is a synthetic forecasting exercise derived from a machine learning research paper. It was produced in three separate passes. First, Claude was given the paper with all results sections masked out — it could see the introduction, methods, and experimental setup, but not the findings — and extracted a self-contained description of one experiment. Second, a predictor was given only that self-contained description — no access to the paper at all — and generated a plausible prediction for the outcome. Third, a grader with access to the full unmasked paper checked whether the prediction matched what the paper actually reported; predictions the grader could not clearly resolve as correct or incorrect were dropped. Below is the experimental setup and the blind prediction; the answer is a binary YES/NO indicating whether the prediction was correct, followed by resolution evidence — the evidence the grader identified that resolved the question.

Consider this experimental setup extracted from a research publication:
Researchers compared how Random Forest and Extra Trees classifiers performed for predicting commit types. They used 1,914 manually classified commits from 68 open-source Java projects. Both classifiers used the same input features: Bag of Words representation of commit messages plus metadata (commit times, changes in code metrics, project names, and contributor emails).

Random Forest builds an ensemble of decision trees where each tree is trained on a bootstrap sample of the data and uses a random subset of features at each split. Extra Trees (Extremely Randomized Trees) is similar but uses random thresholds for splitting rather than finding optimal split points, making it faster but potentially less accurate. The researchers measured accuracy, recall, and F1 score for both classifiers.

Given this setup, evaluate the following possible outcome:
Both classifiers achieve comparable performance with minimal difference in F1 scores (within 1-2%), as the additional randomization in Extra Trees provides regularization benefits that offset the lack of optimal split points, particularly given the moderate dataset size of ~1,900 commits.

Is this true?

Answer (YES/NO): YES